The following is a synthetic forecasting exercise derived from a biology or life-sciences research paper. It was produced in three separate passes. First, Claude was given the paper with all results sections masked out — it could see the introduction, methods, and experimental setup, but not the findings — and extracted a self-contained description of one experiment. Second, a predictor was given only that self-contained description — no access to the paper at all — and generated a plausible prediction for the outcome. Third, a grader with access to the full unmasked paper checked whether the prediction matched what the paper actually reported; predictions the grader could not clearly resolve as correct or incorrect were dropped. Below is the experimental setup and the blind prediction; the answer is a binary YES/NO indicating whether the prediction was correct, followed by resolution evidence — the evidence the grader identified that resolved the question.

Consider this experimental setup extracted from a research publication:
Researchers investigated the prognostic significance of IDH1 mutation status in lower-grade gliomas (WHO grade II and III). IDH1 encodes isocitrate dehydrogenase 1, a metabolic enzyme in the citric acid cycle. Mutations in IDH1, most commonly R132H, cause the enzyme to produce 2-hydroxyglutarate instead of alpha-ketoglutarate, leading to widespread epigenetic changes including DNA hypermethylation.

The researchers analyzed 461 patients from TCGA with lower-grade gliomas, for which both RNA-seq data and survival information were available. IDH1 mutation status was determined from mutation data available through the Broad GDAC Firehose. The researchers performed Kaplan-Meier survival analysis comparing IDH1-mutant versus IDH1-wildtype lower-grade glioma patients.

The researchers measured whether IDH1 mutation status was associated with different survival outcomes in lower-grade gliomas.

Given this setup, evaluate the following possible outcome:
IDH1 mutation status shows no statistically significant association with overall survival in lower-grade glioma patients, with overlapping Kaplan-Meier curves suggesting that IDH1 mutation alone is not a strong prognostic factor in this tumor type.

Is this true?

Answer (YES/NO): NO